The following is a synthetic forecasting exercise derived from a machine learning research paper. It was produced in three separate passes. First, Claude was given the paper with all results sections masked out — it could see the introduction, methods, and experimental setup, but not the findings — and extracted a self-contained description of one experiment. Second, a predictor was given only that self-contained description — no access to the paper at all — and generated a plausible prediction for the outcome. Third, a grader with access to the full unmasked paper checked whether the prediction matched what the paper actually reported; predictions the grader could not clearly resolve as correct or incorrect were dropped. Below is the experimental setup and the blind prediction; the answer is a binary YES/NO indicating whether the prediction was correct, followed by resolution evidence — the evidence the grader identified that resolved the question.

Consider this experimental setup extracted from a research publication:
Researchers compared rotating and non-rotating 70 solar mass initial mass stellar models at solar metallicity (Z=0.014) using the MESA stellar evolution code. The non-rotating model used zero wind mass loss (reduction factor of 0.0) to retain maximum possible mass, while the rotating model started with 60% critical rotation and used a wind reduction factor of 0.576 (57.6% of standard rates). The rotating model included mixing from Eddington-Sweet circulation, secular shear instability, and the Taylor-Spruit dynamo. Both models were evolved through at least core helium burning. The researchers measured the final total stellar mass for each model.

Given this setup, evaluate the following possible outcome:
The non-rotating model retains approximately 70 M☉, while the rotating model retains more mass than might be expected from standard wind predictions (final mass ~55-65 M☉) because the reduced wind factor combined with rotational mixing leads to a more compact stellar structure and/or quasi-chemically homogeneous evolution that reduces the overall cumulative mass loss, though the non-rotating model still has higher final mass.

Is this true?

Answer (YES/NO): NO